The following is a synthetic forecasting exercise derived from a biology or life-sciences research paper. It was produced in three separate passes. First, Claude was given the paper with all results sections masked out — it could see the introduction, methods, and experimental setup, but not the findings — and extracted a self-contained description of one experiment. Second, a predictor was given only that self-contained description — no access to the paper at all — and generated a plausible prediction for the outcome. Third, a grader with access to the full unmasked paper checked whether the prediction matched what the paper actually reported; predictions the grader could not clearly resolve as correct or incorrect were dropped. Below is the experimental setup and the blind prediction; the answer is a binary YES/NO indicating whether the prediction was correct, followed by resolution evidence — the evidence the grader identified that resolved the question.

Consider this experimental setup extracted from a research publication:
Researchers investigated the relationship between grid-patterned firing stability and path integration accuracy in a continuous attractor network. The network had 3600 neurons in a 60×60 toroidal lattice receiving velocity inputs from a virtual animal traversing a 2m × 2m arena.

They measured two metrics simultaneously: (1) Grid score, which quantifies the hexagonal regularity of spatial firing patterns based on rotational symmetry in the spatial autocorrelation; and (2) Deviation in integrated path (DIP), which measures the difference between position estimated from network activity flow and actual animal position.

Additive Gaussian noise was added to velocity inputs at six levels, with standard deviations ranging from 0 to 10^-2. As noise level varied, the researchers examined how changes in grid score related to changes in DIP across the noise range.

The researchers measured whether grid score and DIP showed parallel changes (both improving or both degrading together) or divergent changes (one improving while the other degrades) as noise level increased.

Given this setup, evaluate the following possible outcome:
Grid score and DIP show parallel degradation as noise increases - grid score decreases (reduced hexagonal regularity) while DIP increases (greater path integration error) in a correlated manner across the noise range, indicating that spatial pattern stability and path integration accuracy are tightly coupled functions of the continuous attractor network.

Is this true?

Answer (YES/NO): NO